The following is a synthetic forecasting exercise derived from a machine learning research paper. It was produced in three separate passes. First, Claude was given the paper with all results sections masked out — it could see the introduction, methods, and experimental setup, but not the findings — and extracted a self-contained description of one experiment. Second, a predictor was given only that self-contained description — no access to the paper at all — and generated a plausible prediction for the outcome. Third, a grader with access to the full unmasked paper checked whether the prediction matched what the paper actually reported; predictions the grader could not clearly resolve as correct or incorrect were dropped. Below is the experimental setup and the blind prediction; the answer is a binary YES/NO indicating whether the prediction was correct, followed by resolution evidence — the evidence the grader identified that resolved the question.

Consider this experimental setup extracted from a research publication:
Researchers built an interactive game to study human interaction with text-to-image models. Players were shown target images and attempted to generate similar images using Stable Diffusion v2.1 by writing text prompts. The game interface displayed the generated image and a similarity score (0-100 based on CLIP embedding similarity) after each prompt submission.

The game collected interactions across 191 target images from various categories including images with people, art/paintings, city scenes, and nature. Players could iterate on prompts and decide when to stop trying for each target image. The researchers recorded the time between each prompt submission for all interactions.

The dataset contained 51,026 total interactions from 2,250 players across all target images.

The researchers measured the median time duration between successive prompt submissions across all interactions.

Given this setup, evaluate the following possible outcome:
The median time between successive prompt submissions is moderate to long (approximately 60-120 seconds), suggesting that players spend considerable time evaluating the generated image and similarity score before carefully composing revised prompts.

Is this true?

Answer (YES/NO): NO